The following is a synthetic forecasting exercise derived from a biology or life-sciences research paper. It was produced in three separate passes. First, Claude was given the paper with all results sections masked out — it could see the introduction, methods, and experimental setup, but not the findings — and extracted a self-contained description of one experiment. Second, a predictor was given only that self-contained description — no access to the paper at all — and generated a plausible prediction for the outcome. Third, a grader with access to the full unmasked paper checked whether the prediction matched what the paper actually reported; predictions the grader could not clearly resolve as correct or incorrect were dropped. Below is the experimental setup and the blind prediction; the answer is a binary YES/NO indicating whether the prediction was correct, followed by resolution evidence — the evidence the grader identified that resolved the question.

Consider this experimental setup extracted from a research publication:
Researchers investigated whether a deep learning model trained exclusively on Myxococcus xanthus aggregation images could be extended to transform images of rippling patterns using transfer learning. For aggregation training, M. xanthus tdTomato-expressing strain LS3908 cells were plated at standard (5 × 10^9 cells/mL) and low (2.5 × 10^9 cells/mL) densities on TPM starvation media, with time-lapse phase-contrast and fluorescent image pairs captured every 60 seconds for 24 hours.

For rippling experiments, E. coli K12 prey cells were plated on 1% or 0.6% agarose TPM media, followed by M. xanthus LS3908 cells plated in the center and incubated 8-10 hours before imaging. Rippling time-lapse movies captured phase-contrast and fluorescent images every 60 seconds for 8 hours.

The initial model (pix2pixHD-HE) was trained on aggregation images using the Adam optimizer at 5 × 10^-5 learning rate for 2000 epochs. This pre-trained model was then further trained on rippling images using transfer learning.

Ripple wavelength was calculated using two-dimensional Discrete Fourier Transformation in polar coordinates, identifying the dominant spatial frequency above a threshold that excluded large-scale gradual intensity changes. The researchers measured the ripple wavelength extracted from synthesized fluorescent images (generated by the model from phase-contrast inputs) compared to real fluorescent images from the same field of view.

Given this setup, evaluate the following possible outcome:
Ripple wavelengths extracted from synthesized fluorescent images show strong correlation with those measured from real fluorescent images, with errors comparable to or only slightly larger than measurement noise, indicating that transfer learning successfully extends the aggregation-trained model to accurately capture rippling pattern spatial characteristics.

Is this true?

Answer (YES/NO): YES